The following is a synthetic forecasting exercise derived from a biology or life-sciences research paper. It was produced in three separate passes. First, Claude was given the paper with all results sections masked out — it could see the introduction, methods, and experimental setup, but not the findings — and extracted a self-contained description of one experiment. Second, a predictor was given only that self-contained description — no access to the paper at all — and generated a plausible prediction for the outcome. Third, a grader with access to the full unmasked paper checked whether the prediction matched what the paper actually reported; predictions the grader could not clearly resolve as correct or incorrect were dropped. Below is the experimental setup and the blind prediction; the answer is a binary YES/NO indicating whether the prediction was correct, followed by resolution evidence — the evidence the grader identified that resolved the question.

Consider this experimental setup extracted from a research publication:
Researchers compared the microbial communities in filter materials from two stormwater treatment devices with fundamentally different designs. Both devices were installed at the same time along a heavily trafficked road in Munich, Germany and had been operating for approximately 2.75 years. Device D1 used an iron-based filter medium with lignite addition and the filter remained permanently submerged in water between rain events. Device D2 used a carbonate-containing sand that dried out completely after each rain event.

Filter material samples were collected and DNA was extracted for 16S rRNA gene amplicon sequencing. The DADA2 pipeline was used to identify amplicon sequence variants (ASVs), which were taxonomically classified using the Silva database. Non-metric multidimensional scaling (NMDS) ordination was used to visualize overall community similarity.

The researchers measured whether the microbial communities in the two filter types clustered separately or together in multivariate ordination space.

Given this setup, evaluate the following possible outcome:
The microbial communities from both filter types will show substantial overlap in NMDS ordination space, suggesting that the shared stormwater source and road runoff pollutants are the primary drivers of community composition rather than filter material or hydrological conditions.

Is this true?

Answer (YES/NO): NO